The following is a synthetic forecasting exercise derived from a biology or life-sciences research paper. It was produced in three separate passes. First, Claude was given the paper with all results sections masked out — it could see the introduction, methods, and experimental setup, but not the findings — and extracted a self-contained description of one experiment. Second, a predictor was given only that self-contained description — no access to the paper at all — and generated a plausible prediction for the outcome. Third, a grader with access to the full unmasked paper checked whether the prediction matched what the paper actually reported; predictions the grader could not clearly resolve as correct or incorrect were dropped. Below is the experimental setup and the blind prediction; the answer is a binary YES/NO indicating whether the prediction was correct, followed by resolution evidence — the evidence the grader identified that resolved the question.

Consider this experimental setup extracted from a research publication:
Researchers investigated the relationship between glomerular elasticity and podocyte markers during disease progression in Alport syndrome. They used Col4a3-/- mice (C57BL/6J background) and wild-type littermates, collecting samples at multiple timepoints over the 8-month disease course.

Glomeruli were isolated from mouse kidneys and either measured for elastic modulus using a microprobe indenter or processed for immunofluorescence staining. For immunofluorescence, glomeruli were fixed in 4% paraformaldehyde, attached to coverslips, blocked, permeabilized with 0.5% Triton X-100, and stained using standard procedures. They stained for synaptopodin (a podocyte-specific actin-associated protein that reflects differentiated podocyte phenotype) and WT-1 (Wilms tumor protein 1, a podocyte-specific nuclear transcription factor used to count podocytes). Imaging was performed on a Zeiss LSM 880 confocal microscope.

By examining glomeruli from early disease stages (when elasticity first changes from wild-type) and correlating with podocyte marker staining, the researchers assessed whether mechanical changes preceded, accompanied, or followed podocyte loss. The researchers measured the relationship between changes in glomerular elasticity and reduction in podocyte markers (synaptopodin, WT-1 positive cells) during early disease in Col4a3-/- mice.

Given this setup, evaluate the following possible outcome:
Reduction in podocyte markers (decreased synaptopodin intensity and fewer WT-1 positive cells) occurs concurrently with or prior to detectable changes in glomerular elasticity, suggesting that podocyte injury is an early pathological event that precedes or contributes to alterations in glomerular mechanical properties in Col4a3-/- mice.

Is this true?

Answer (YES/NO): NO